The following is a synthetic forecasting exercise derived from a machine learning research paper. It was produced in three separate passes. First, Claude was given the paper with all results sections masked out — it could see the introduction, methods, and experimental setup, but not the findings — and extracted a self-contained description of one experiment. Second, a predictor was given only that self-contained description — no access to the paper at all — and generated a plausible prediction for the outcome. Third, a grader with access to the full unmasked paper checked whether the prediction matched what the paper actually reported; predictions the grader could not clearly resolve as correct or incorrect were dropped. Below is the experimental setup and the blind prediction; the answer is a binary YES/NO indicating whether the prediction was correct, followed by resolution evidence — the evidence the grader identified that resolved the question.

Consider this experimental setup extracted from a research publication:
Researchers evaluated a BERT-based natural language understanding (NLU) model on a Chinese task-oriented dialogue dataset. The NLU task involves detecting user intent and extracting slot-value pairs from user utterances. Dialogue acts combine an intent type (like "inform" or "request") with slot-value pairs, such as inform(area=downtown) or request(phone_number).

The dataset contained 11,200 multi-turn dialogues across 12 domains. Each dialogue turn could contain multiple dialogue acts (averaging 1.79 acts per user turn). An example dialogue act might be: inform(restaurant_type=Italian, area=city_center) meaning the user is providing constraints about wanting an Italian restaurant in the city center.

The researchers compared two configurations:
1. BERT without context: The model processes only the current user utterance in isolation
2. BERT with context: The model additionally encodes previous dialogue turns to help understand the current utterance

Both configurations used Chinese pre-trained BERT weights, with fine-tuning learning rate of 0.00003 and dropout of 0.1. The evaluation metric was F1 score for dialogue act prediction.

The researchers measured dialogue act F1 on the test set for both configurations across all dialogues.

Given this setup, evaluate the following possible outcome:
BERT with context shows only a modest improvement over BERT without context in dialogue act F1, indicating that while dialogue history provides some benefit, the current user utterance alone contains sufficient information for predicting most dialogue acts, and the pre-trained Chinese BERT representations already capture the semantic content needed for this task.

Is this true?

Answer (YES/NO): YES